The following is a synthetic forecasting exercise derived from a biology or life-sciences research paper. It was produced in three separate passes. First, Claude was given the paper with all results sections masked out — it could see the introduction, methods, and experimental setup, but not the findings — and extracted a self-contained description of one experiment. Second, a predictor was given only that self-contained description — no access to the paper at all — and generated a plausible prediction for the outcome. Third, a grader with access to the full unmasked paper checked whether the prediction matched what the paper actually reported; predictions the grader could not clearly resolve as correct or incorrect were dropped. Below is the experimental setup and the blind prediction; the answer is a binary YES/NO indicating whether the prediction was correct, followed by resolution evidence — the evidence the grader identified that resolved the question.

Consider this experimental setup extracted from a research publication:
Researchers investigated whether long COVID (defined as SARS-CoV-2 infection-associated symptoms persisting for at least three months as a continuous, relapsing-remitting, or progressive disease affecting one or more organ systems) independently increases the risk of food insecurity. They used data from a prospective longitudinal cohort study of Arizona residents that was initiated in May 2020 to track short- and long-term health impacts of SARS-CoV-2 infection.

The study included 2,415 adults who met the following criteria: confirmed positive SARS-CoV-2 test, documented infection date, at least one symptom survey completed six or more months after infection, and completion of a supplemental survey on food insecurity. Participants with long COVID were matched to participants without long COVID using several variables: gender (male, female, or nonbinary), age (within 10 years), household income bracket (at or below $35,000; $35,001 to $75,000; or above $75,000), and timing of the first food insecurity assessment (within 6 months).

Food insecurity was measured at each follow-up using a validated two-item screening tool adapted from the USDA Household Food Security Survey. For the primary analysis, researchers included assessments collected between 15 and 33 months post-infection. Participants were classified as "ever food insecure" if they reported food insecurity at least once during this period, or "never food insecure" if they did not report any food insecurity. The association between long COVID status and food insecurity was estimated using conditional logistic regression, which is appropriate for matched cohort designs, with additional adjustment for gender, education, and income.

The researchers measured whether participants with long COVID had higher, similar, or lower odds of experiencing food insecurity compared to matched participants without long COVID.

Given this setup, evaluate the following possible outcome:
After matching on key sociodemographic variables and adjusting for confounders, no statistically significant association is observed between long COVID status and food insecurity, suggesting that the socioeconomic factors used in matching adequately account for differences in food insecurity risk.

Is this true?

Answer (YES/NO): NO